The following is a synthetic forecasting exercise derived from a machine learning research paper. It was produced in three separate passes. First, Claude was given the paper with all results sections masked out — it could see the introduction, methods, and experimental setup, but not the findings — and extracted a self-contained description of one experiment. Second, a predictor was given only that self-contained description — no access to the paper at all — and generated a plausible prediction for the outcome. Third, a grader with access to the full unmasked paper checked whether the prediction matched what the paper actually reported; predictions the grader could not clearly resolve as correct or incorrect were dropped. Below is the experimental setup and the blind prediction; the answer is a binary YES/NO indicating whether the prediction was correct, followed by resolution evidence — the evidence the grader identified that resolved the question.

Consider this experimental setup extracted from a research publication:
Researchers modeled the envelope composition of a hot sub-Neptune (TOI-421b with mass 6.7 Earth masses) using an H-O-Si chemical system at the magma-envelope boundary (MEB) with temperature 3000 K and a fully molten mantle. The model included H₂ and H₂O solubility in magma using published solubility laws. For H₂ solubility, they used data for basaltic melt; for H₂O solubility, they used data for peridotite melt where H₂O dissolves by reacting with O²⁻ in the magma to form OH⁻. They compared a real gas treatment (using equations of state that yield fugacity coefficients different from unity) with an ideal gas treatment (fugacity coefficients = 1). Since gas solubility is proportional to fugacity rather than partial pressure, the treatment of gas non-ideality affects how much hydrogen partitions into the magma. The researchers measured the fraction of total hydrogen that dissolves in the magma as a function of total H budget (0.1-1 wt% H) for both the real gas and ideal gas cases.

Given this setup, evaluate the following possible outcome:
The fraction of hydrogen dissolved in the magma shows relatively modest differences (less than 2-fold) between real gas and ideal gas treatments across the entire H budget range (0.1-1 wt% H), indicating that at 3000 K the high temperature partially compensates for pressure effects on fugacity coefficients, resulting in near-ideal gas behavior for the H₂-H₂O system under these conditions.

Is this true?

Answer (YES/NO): NO